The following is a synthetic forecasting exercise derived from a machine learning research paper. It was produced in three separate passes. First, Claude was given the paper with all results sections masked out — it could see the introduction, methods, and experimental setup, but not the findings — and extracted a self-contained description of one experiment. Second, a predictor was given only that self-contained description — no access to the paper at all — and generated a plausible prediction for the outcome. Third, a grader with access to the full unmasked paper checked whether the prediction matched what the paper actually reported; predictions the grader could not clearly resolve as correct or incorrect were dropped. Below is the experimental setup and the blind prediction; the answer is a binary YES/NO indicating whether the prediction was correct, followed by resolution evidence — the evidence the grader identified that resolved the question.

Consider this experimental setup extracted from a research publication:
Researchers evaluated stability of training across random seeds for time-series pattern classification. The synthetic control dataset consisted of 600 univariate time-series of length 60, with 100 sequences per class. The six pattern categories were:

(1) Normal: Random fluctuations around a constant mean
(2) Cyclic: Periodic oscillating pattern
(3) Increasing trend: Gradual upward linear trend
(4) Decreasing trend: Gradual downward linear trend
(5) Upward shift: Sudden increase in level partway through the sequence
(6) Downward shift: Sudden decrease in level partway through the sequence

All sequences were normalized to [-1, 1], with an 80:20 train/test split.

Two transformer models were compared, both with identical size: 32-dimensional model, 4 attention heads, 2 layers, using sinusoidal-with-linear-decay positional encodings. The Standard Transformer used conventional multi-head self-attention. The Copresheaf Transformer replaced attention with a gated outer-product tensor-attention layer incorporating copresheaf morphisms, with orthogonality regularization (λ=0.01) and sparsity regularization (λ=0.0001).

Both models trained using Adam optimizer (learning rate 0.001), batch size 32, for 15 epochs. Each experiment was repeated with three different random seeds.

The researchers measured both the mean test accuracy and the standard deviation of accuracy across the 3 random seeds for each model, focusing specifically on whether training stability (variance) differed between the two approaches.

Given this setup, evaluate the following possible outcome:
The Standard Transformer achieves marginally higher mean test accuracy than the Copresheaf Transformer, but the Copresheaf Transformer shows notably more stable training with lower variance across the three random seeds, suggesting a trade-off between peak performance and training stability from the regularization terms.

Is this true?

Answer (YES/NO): NO